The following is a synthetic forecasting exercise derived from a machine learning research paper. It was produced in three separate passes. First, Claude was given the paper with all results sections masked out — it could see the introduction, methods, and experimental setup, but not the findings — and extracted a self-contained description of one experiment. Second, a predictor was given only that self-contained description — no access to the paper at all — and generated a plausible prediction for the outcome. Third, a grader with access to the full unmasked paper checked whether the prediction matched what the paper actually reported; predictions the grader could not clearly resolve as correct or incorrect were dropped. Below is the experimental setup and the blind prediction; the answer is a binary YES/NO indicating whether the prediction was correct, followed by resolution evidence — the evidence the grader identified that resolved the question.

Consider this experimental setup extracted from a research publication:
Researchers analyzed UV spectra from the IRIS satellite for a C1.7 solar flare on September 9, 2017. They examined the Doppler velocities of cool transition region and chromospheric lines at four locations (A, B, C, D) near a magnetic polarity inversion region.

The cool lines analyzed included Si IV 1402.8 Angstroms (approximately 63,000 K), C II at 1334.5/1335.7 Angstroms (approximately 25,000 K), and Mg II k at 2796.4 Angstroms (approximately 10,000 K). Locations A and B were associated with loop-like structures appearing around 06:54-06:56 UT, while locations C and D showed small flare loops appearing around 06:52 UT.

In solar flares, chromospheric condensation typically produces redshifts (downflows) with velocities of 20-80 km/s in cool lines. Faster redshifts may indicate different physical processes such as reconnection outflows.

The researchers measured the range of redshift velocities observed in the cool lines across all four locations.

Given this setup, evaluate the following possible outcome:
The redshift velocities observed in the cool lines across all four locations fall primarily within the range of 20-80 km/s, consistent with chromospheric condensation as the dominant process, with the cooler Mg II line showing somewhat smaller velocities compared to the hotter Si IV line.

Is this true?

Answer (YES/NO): NO